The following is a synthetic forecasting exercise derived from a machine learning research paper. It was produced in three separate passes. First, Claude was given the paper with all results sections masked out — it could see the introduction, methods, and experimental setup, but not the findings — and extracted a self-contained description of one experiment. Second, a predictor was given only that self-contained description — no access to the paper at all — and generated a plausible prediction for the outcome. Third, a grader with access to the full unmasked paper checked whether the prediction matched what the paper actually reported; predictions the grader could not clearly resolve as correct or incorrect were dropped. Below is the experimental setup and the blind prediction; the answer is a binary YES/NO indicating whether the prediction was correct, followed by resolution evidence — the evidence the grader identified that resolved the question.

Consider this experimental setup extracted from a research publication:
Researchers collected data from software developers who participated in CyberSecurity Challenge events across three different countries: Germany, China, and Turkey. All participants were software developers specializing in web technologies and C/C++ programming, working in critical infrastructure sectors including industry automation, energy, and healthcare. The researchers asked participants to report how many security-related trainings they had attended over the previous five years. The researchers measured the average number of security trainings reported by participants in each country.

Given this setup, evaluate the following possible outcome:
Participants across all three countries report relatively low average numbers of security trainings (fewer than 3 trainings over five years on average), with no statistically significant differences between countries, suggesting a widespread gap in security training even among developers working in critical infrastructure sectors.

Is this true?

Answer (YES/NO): NO